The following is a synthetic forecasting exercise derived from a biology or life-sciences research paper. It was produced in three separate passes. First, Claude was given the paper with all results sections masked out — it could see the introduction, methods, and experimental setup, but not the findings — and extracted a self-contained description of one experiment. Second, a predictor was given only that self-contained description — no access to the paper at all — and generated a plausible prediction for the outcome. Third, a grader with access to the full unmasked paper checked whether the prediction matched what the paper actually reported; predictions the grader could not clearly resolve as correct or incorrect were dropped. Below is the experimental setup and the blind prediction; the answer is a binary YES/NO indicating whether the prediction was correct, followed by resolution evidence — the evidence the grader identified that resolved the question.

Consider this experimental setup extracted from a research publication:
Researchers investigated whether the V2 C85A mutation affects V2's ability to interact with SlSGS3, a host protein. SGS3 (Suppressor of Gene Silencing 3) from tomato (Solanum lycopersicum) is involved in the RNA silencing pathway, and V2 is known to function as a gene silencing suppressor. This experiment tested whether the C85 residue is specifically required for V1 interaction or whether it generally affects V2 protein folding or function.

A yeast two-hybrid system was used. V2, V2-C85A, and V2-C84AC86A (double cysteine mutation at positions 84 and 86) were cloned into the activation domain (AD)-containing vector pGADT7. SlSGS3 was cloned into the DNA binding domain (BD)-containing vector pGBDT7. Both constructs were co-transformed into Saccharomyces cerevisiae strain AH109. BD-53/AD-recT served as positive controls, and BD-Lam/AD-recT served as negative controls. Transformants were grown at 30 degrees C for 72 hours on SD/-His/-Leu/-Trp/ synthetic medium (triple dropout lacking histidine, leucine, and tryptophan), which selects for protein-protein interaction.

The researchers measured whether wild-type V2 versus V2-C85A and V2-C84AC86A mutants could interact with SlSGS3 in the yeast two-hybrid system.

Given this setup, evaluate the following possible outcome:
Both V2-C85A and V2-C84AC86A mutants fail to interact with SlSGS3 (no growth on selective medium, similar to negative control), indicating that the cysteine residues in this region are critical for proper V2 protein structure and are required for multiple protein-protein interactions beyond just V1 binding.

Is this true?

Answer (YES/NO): NO